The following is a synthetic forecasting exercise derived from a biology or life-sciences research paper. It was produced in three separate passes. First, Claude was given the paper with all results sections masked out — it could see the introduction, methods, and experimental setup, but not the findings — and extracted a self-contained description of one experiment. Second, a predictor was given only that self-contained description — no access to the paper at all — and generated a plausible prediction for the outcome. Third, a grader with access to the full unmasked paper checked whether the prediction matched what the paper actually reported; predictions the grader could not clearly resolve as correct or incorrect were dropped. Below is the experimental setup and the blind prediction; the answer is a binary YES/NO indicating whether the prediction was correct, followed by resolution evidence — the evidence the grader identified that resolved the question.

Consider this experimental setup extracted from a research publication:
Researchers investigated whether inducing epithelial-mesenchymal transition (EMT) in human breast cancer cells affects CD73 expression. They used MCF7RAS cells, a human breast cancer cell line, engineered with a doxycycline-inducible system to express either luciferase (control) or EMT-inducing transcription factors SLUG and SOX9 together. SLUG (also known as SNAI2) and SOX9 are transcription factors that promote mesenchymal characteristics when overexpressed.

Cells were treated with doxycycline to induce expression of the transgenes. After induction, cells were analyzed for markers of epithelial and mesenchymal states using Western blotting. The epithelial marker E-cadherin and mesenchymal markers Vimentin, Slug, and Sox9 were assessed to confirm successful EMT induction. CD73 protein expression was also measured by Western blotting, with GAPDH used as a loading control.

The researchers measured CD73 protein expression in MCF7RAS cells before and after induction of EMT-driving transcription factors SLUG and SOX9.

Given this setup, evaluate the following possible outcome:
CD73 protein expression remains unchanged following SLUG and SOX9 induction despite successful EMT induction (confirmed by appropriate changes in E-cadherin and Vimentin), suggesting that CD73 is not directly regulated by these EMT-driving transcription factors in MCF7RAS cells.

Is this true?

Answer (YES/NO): NO